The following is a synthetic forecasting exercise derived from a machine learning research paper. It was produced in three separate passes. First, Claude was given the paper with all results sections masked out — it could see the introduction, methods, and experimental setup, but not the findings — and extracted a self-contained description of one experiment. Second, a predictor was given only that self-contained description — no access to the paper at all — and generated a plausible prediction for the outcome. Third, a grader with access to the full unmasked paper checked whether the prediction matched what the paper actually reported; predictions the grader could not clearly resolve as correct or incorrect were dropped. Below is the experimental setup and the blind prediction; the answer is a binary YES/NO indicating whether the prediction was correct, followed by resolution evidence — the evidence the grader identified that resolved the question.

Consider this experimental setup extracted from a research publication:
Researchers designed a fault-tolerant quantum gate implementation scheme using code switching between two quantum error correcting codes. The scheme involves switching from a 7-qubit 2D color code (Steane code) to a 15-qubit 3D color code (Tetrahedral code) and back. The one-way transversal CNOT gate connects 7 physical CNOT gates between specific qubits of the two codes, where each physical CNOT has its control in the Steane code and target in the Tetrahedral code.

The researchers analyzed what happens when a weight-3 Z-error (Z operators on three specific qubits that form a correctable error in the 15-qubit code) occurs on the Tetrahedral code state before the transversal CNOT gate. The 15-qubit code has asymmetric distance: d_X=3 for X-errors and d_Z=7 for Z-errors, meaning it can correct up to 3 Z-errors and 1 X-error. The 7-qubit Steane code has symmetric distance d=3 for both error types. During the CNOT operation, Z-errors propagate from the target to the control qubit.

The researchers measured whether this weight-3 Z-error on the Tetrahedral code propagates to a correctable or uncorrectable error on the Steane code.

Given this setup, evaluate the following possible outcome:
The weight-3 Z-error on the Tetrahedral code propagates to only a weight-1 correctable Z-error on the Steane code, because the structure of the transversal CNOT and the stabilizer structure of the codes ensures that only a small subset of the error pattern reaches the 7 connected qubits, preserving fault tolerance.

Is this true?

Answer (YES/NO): NO